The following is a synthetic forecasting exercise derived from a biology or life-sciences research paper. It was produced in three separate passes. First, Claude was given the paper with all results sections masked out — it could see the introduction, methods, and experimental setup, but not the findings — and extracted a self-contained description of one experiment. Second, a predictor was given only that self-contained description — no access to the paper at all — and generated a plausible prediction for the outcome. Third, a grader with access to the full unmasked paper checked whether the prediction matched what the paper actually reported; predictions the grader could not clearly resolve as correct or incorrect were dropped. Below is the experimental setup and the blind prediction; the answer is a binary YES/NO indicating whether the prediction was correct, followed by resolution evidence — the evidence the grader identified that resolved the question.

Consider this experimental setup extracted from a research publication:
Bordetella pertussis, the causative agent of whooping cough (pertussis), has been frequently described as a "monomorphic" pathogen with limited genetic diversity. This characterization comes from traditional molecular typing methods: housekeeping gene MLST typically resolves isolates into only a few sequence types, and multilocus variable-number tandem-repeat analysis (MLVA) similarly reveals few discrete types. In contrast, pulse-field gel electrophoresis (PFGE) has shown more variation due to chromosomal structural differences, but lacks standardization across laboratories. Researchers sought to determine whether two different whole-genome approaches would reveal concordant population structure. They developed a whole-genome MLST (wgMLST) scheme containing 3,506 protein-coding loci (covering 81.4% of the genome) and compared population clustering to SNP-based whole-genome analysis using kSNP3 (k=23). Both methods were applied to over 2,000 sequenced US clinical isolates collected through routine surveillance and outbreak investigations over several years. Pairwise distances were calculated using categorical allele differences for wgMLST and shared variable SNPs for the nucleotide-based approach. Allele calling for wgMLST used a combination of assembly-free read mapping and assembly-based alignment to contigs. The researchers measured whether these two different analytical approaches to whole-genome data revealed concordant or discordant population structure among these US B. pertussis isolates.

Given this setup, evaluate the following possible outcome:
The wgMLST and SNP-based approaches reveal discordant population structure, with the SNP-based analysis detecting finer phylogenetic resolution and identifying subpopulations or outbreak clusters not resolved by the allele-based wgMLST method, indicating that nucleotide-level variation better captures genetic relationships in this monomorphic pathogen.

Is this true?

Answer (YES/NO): NO